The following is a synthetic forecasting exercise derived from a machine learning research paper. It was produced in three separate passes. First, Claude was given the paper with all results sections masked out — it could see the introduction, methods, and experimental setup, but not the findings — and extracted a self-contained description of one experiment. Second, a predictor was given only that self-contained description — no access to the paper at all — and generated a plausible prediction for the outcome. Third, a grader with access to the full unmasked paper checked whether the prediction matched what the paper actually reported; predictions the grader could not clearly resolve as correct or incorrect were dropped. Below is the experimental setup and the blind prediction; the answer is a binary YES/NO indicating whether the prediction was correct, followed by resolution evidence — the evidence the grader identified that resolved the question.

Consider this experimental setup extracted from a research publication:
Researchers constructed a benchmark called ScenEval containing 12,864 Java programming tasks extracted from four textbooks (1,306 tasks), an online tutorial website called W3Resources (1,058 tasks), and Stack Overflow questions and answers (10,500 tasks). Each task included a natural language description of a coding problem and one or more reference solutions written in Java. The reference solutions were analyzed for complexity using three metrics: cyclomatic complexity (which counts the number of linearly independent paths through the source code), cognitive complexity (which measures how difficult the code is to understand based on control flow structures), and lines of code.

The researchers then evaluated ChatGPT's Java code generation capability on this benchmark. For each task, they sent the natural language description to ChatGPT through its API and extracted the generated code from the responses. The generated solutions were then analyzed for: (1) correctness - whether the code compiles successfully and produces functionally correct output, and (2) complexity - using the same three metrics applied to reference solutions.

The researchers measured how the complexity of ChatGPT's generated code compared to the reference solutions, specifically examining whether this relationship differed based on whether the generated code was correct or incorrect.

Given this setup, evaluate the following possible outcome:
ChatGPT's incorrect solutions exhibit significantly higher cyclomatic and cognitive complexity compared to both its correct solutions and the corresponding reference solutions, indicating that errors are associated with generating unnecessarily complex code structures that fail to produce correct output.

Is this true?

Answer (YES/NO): NO